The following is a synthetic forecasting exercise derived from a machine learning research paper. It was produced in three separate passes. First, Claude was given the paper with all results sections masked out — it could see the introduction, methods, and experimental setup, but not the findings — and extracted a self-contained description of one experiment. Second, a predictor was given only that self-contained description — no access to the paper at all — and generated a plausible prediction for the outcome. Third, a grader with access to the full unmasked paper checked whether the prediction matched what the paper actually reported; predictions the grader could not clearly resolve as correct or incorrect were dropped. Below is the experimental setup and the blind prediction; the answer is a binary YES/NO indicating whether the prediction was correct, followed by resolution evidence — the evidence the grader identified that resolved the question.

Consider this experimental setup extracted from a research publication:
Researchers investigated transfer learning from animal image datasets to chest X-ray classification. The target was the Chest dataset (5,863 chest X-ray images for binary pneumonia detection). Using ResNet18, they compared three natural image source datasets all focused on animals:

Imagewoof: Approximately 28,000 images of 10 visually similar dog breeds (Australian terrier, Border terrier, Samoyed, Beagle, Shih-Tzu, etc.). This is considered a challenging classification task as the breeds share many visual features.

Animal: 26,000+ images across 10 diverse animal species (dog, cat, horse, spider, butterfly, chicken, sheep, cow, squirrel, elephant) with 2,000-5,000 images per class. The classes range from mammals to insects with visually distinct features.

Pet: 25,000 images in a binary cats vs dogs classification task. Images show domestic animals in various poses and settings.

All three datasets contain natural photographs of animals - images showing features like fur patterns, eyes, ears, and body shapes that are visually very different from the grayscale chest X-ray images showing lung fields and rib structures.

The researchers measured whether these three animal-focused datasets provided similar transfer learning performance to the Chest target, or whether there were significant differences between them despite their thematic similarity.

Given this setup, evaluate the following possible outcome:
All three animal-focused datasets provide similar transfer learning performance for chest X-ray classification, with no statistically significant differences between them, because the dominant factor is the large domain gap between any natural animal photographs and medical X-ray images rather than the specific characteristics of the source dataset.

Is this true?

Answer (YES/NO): NO